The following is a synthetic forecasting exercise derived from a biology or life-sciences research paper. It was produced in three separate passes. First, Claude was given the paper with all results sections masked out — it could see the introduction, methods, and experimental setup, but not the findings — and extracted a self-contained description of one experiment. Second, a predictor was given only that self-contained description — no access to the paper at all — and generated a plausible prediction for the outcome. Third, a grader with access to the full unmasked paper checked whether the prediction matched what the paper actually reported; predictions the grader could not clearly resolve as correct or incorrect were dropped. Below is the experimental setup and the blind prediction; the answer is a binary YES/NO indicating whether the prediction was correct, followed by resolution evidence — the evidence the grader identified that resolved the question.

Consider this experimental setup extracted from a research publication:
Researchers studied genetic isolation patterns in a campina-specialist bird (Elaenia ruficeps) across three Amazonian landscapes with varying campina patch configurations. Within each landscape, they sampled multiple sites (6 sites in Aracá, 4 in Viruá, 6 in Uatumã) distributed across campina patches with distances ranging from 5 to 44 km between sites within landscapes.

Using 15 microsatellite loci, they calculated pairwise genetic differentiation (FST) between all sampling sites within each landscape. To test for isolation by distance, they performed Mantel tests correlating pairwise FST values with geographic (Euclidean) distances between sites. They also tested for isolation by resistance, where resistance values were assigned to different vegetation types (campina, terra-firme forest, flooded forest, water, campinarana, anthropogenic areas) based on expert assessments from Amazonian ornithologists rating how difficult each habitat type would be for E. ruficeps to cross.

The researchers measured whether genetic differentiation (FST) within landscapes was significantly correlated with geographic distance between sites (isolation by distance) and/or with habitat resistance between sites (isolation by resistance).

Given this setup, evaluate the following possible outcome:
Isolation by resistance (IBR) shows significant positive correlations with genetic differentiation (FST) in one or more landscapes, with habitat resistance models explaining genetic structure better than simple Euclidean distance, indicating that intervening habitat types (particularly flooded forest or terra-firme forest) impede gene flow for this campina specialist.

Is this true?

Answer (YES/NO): NO